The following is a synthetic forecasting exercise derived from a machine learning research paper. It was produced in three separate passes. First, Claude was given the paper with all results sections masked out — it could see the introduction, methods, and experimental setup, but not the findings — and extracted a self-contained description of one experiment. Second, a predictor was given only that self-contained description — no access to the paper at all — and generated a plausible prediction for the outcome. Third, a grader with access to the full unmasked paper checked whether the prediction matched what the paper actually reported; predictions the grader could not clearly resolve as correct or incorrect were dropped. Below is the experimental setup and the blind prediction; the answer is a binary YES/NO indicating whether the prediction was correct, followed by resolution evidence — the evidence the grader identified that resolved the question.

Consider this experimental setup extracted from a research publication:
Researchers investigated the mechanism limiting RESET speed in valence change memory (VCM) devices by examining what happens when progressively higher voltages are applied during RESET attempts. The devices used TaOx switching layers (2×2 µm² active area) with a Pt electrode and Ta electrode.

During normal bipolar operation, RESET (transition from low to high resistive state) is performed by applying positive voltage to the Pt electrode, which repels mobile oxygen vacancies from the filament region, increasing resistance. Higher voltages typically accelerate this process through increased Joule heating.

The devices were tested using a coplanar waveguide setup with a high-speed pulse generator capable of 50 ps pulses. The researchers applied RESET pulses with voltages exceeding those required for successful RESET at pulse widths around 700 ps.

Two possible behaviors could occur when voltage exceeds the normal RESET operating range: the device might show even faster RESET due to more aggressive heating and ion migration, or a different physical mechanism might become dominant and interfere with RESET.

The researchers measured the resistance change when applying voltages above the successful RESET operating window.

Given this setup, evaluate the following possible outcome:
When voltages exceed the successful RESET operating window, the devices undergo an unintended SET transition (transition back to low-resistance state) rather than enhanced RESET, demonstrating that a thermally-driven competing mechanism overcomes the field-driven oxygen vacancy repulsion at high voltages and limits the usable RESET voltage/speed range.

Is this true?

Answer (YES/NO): YES